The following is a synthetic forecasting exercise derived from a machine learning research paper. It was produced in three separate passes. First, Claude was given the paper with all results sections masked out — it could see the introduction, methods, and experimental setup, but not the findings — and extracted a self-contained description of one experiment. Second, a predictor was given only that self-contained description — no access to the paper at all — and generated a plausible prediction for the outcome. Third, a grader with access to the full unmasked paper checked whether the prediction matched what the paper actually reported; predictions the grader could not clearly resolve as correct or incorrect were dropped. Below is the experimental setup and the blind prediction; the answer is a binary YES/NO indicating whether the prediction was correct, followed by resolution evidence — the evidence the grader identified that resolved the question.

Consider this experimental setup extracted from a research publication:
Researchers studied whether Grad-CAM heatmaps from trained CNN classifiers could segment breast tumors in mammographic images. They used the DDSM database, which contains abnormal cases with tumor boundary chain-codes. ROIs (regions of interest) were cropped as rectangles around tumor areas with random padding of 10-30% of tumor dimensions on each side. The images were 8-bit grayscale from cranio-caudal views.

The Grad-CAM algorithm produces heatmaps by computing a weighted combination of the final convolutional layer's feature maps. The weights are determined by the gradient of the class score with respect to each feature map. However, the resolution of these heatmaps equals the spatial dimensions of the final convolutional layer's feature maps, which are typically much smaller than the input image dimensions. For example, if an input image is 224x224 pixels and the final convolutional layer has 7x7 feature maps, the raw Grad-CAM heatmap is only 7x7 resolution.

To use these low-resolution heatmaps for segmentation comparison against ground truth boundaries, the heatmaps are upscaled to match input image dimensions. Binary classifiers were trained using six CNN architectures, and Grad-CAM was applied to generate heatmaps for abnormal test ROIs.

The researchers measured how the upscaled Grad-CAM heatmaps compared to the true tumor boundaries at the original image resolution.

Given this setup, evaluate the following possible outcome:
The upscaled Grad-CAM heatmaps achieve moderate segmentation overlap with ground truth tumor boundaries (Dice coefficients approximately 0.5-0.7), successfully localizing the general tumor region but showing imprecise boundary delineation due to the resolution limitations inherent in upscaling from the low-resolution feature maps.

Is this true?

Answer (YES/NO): NO